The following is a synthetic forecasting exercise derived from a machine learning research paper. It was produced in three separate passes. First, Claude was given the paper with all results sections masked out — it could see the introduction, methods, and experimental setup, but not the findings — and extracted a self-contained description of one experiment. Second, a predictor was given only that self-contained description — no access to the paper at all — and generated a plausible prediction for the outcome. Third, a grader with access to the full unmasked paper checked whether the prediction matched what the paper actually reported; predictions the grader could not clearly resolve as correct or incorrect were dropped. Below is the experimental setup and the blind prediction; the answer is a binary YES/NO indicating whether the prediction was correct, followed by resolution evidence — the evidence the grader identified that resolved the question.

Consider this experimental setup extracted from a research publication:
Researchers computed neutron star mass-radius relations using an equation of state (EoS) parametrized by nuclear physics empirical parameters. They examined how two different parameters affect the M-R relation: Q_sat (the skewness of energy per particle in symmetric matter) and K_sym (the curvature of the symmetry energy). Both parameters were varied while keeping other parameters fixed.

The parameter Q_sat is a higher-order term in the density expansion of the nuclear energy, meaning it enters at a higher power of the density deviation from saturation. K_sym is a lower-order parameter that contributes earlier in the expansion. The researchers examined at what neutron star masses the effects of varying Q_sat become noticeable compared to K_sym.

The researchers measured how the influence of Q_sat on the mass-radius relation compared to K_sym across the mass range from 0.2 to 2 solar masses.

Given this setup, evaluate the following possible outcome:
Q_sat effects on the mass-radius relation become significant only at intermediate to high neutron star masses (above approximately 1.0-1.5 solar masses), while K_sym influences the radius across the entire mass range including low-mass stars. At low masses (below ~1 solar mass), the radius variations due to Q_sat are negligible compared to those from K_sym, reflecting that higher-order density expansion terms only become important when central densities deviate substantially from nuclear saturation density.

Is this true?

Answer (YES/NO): YES